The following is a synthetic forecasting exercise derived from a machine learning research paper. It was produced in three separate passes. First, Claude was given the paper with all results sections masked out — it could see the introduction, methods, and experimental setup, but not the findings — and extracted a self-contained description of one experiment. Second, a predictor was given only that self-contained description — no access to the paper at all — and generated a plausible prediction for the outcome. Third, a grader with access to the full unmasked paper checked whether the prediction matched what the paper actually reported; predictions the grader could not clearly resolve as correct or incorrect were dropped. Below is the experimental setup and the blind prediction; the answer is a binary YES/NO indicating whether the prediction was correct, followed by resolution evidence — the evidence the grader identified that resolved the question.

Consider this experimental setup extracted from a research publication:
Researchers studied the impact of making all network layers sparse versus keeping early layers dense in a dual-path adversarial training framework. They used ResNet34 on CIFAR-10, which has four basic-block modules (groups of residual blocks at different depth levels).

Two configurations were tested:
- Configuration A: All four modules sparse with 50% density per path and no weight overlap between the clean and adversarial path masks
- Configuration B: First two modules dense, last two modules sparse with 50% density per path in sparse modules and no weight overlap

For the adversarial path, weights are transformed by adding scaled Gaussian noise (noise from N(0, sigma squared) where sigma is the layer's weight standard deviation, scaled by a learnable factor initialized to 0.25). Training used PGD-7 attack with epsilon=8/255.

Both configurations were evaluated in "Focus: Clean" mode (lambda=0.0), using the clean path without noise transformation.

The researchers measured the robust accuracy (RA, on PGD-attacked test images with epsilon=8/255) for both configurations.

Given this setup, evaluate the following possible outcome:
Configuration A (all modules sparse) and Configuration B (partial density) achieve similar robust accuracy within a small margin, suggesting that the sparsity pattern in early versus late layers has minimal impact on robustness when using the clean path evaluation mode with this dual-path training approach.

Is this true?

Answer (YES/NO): NO